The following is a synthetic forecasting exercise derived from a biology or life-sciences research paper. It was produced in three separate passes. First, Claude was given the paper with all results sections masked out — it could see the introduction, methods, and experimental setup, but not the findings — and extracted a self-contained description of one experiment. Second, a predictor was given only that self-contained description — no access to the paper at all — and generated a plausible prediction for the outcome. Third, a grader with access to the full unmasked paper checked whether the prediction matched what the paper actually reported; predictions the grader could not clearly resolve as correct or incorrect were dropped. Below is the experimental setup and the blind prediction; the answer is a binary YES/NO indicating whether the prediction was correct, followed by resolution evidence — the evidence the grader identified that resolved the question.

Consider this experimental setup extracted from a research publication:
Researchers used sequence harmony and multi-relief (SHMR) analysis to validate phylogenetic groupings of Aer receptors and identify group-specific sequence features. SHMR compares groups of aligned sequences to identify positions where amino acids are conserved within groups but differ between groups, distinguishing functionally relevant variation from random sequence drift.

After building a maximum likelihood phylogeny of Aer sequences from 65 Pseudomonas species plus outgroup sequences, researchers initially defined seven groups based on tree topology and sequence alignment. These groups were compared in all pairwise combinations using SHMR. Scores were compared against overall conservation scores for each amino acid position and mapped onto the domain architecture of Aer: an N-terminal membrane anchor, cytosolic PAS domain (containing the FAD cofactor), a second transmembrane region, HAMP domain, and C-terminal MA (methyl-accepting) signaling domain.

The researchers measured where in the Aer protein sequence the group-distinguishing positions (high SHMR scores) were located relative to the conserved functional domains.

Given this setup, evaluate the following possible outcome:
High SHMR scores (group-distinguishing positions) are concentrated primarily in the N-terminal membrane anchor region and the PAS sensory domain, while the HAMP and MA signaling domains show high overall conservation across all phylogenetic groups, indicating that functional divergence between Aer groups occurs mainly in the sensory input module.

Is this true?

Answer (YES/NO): NO